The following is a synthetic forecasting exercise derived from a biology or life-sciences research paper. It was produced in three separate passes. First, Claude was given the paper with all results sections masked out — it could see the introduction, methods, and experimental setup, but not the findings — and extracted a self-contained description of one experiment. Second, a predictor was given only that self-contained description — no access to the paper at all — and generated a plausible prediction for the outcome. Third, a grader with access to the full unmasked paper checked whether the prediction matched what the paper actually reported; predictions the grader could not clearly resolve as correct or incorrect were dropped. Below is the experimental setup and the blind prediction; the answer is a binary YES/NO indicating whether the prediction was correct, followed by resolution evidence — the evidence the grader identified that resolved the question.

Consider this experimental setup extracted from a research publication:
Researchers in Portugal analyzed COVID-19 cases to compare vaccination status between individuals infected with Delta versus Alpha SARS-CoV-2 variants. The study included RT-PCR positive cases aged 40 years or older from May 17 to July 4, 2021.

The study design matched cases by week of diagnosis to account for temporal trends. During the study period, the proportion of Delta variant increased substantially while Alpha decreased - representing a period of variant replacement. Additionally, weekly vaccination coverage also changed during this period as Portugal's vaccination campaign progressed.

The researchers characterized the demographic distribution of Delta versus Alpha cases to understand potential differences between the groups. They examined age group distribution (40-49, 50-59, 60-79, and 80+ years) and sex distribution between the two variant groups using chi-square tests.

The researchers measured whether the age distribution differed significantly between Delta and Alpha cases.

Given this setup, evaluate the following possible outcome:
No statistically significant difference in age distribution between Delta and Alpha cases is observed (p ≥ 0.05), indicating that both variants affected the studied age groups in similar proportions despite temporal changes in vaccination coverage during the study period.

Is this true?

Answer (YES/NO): NO